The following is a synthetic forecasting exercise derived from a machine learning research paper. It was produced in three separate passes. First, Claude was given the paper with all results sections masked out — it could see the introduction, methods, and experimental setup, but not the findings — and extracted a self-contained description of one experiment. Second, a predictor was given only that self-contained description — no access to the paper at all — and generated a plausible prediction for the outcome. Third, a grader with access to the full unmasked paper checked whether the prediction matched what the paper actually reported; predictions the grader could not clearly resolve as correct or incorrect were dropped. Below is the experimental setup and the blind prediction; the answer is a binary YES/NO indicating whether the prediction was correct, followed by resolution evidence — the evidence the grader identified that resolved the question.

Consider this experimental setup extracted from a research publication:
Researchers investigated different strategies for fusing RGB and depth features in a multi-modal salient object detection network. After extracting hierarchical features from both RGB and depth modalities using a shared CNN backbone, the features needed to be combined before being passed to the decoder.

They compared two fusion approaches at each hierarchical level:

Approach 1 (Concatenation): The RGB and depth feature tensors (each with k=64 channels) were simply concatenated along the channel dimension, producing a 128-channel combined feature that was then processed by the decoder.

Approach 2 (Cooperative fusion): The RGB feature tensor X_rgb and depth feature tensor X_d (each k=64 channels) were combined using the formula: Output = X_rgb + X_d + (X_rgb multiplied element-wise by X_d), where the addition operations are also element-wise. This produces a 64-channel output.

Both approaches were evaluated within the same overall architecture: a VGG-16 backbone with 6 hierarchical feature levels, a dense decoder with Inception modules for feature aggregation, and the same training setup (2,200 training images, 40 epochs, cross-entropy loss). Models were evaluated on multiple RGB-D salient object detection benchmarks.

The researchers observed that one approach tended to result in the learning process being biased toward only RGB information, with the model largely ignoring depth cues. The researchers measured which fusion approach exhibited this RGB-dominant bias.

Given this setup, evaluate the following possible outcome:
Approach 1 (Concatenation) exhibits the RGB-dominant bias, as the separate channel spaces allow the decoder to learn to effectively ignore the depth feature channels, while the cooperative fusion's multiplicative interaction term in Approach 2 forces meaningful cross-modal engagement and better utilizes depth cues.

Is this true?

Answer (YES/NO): YES